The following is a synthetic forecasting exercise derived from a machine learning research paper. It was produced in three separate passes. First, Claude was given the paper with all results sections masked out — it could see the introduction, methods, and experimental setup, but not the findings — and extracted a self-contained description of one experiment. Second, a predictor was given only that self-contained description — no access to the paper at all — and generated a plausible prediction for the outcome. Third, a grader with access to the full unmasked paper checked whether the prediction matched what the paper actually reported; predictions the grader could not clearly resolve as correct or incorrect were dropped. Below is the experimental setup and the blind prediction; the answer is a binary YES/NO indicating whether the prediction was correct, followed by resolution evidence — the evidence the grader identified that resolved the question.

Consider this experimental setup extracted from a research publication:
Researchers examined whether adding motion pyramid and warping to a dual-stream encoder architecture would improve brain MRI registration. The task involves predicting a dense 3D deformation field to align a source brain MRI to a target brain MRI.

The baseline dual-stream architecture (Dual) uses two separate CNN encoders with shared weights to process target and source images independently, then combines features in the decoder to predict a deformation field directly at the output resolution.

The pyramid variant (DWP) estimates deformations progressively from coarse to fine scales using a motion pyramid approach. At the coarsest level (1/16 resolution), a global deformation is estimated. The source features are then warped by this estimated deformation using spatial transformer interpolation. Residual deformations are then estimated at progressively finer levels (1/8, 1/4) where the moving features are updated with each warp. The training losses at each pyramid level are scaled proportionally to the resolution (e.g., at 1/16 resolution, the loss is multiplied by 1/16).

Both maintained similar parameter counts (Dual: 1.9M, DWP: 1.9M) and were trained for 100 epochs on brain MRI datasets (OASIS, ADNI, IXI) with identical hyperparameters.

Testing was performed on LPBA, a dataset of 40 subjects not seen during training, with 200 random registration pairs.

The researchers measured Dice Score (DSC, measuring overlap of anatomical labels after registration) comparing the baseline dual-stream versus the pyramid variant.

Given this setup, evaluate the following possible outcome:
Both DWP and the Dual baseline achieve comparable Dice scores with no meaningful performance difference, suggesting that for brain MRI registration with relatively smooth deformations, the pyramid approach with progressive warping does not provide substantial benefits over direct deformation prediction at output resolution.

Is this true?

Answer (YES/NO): NO